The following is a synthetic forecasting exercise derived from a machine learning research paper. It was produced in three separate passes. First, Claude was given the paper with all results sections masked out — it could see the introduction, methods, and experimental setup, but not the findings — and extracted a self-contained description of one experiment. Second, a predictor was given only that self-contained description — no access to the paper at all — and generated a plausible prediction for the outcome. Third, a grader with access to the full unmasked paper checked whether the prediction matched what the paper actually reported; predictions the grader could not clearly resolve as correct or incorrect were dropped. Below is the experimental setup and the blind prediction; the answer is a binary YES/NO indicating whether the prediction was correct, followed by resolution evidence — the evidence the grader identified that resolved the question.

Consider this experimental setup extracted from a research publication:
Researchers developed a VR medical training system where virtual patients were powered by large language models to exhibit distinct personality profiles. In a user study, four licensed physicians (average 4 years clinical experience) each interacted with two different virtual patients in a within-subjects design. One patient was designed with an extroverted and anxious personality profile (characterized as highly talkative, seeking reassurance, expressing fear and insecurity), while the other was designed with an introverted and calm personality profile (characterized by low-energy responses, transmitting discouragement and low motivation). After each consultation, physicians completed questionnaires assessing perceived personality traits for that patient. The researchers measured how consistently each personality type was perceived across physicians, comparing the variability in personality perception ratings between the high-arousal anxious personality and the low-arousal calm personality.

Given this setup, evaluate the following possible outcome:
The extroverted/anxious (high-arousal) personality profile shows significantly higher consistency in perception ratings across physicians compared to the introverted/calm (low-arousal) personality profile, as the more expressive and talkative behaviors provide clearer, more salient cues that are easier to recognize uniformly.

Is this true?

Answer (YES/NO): NO